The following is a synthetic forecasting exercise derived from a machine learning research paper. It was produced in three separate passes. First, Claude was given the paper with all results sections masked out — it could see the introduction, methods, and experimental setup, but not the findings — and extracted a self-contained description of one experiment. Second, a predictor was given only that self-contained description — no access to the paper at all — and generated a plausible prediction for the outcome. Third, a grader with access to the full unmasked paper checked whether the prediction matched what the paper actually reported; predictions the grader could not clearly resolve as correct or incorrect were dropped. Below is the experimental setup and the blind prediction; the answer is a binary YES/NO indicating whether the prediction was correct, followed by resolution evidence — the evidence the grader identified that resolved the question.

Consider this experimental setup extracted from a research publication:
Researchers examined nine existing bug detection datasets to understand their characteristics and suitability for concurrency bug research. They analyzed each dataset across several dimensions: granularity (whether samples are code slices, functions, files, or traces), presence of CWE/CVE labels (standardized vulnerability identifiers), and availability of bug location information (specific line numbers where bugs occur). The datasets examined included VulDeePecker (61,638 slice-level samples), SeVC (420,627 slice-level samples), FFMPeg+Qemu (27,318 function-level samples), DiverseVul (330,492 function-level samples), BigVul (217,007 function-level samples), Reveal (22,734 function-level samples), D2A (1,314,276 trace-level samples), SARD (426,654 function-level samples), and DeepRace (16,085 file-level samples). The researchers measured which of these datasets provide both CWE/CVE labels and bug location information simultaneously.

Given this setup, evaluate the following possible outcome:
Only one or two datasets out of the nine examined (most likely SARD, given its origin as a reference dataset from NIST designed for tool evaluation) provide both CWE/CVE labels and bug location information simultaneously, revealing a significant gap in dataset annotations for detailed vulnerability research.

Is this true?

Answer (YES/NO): YES